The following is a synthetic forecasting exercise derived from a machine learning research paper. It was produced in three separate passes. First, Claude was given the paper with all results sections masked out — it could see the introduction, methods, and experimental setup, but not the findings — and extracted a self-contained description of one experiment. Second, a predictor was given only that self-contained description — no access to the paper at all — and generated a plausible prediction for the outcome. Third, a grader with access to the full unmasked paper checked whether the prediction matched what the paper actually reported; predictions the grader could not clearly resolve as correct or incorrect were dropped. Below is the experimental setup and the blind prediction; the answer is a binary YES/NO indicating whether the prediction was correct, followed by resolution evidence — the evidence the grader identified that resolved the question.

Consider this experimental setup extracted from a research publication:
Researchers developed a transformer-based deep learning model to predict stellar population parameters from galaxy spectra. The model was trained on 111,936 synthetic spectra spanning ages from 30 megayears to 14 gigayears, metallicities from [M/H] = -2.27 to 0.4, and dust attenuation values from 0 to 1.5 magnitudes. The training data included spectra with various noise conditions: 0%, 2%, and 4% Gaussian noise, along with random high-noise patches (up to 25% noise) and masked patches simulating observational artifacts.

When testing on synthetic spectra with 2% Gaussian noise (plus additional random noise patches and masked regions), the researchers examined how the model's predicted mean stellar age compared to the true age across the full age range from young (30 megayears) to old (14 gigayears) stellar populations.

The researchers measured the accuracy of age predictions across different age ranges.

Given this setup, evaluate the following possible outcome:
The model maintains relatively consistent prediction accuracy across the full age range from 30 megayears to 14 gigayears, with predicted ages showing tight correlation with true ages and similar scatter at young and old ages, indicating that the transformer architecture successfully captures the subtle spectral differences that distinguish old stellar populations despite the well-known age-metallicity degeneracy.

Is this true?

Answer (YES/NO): NO